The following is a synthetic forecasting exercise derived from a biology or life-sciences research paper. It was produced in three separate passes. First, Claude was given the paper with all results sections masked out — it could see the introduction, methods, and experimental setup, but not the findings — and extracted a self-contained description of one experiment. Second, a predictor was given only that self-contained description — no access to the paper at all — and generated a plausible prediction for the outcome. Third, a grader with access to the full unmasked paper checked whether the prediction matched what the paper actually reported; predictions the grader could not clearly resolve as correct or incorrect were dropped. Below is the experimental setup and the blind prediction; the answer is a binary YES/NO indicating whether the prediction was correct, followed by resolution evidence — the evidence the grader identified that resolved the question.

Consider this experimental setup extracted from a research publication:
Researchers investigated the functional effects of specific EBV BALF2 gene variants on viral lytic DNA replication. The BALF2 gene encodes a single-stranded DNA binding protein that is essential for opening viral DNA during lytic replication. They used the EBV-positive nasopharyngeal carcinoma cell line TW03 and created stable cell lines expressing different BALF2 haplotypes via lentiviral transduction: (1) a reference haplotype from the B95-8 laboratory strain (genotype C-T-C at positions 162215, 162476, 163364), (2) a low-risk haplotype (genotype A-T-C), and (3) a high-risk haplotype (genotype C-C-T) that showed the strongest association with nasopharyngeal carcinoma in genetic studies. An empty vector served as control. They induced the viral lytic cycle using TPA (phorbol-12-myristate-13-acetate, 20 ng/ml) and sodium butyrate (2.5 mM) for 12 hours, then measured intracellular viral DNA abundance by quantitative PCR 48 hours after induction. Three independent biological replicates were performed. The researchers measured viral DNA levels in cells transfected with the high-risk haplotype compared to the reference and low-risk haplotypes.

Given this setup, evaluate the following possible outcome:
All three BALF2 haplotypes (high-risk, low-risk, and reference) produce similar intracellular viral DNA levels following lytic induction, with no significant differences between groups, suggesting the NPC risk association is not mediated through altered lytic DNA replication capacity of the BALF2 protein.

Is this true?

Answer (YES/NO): NO